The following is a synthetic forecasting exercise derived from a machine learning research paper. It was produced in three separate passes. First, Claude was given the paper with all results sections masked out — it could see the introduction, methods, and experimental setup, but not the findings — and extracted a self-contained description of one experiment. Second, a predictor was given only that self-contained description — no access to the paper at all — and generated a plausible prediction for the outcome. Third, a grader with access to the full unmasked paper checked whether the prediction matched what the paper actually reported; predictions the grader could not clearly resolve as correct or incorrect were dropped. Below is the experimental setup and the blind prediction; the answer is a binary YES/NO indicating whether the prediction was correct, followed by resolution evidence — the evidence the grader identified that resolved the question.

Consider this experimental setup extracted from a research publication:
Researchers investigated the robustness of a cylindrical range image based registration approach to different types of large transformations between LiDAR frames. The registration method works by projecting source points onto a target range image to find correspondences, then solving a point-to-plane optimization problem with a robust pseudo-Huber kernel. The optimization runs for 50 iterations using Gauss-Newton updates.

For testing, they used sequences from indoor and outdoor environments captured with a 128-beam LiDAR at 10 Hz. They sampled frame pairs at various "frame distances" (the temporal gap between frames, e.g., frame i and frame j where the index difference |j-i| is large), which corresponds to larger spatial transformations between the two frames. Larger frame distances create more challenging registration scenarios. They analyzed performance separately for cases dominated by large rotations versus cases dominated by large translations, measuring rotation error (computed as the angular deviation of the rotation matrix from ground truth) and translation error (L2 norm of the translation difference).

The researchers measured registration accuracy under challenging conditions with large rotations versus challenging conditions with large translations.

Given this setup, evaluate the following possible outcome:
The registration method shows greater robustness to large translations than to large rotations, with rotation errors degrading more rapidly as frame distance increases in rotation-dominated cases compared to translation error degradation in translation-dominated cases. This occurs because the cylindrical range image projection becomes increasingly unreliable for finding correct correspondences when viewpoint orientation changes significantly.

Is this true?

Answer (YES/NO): NO